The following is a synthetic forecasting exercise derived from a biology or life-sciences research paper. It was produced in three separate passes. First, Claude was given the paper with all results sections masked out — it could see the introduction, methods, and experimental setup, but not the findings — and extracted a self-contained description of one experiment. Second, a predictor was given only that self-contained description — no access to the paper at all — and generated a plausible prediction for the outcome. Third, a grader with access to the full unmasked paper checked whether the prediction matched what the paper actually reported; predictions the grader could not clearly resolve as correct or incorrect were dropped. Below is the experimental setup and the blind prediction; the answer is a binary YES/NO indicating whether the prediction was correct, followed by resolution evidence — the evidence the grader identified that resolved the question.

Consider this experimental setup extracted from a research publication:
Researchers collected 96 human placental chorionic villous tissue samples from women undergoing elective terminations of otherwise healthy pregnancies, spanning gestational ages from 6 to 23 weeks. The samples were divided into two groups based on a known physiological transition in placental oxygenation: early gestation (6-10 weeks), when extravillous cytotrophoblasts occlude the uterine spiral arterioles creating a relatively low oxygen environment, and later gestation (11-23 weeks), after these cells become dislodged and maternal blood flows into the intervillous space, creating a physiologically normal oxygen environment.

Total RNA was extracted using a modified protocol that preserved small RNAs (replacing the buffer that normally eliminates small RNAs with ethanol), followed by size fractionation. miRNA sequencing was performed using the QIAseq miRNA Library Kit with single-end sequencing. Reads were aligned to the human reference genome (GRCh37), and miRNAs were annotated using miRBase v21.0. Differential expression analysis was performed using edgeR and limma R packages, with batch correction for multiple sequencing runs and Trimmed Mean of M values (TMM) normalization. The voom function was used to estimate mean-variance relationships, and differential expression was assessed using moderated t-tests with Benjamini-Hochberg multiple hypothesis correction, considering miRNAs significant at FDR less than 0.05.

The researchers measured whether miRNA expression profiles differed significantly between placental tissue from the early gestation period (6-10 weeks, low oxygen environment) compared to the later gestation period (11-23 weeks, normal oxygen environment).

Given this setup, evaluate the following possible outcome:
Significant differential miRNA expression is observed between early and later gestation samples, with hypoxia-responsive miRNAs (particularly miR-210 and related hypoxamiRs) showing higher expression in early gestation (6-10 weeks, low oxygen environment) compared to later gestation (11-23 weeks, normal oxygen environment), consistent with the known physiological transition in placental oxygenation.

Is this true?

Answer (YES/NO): NO